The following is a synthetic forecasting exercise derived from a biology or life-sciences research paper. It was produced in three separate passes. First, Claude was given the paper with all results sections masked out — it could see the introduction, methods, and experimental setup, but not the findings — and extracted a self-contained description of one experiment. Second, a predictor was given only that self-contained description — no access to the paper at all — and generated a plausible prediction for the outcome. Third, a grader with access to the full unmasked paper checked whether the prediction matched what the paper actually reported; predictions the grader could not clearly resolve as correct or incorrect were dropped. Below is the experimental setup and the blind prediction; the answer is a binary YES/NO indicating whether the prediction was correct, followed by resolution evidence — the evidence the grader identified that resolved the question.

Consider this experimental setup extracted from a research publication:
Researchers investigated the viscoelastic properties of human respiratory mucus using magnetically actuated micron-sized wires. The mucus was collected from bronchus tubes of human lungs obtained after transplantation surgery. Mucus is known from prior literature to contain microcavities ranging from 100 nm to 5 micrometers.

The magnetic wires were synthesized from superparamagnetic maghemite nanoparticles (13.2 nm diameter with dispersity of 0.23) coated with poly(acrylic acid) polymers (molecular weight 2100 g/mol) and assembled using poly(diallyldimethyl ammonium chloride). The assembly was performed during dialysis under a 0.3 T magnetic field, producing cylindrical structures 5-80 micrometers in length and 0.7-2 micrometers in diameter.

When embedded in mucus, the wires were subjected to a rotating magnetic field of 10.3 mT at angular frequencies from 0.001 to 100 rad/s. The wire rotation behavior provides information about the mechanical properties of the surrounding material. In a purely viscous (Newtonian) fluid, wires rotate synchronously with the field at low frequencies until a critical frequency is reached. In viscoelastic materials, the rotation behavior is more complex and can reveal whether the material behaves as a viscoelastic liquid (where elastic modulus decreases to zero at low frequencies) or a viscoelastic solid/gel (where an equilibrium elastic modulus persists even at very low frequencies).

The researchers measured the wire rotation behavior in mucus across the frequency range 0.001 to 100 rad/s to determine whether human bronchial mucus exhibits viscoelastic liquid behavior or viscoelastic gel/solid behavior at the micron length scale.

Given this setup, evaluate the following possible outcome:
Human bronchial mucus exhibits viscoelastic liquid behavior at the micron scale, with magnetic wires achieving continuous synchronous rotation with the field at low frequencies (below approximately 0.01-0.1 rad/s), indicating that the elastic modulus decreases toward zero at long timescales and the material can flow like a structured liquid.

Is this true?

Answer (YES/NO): NO